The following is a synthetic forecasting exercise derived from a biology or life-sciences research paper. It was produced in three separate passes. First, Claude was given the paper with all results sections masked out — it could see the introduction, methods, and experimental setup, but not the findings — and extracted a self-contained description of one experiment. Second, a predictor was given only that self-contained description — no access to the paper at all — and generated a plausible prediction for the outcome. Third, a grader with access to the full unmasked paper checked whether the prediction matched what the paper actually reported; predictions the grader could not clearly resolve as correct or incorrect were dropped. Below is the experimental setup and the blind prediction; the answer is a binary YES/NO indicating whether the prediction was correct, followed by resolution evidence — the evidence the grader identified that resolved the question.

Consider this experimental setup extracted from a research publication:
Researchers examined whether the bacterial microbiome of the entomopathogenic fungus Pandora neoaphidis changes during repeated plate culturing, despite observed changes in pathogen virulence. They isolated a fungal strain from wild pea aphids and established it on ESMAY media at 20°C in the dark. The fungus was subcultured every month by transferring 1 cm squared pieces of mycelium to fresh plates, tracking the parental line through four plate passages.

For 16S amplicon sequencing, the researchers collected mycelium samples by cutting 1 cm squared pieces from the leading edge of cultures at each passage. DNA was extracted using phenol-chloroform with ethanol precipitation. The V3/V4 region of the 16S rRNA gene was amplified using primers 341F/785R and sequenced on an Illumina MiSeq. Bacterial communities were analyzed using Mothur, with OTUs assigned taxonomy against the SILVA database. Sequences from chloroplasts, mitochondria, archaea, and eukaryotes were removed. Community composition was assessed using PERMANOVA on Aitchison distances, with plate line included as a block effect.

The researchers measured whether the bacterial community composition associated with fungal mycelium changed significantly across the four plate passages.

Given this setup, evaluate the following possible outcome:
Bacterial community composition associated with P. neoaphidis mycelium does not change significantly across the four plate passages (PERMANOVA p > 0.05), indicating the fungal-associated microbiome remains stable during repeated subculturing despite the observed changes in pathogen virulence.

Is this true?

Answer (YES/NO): NO